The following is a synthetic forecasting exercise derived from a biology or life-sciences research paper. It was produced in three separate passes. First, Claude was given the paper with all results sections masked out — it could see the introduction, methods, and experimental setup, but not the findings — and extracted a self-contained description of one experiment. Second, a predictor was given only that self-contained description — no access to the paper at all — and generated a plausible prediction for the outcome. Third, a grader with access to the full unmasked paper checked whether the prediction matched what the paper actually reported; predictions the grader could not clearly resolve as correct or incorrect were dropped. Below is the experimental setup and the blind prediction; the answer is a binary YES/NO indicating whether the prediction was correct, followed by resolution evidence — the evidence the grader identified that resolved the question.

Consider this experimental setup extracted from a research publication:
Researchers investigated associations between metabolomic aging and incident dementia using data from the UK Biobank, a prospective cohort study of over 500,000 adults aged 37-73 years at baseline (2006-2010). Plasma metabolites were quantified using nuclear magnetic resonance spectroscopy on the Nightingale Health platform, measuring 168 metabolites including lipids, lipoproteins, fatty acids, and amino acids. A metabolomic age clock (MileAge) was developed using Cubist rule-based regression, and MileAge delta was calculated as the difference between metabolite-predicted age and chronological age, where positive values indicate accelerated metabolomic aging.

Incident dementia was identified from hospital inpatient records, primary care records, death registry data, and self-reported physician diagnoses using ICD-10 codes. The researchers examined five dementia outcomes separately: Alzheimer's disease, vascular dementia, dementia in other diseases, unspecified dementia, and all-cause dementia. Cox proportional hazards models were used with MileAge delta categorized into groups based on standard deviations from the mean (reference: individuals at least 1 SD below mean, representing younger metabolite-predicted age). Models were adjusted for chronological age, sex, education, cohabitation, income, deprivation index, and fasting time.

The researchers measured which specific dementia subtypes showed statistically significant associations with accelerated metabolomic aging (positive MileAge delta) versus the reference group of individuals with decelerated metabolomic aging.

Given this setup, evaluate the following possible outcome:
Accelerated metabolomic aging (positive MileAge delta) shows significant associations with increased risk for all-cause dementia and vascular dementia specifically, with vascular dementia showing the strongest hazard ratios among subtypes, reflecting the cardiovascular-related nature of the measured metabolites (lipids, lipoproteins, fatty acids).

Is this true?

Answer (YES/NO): YES